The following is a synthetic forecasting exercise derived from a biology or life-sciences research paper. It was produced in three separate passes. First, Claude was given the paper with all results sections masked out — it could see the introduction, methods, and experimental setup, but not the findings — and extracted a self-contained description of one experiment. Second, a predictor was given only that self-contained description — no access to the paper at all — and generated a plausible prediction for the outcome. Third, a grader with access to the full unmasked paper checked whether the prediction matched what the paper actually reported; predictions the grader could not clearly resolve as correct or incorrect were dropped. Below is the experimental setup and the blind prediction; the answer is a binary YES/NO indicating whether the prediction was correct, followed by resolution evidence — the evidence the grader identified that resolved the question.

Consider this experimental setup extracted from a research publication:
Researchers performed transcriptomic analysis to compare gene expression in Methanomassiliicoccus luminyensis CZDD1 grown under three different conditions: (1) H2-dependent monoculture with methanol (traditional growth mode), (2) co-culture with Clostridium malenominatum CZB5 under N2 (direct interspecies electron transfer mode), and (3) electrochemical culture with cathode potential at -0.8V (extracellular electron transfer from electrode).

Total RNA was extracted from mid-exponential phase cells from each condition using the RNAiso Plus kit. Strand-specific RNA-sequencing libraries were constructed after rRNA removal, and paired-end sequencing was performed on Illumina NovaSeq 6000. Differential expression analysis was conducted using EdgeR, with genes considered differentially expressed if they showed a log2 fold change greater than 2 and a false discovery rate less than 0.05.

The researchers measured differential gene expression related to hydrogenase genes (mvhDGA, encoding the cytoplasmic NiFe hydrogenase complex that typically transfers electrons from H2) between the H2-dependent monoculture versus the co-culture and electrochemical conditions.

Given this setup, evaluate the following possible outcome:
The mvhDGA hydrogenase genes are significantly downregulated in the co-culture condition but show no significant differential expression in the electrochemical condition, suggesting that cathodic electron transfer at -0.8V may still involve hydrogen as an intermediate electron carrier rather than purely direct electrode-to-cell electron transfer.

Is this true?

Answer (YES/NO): NO